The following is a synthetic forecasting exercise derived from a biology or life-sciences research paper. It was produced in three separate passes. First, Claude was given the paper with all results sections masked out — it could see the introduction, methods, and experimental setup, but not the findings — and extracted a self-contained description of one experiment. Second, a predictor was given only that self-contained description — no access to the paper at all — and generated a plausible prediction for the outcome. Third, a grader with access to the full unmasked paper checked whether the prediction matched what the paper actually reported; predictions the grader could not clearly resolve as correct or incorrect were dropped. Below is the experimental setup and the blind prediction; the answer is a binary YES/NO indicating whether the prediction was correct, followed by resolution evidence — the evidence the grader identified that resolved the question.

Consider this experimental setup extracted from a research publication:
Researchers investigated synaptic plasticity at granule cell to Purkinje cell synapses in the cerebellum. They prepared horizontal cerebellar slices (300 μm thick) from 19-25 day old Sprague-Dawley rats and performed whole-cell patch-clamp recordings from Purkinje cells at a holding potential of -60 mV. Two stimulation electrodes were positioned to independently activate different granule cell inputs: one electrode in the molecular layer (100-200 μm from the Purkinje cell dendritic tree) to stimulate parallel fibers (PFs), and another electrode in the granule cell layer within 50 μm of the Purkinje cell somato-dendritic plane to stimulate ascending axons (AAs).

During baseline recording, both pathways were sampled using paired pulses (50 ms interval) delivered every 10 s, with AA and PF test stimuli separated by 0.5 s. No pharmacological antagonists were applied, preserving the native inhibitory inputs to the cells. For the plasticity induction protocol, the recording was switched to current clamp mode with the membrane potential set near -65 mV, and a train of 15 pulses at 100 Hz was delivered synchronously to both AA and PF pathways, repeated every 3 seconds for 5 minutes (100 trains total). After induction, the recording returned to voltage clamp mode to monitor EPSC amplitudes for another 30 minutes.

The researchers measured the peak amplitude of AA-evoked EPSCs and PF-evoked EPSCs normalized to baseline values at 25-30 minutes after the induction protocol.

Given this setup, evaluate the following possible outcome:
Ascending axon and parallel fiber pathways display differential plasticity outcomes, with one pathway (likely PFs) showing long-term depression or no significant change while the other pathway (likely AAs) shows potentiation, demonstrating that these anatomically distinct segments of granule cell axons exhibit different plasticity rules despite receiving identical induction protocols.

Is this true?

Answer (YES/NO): YES